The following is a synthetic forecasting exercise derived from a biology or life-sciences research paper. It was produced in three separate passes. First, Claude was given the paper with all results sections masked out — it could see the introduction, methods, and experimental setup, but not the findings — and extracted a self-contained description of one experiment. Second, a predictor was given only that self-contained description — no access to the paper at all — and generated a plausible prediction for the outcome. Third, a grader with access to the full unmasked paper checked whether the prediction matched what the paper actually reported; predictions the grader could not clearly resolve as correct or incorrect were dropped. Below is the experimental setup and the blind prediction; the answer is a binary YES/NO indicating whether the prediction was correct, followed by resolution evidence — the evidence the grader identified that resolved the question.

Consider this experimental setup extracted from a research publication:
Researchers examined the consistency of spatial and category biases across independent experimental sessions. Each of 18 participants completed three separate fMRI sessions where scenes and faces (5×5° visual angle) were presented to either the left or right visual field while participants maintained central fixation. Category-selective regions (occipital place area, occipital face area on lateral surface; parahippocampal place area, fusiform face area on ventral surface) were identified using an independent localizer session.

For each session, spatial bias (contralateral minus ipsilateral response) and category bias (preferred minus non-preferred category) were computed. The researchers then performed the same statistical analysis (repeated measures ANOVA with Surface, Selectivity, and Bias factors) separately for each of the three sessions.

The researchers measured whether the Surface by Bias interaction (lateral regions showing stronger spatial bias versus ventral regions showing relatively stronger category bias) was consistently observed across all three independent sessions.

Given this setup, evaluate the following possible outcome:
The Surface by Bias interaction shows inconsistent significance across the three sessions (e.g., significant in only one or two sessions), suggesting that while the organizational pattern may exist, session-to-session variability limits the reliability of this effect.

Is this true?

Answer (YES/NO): NO